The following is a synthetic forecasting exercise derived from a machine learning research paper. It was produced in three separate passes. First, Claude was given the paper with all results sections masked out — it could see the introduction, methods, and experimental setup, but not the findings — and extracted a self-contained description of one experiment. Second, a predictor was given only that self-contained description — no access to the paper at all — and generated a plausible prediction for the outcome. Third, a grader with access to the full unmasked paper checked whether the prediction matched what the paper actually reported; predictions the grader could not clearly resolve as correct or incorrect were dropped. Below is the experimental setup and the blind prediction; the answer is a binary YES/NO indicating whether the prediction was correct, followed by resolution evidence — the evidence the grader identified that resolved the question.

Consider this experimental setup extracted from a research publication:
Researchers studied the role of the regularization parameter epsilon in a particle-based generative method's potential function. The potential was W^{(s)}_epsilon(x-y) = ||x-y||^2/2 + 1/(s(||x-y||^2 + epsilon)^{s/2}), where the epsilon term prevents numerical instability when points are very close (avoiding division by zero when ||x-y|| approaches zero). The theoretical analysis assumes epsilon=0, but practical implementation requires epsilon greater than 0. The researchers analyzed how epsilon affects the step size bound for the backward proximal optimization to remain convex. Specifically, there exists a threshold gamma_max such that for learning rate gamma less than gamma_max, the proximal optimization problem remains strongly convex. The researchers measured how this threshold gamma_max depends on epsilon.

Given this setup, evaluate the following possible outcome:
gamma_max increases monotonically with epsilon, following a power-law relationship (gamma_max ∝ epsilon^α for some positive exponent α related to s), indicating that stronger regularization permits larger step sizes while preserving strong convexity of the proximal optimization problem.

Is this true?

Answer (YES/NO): NO